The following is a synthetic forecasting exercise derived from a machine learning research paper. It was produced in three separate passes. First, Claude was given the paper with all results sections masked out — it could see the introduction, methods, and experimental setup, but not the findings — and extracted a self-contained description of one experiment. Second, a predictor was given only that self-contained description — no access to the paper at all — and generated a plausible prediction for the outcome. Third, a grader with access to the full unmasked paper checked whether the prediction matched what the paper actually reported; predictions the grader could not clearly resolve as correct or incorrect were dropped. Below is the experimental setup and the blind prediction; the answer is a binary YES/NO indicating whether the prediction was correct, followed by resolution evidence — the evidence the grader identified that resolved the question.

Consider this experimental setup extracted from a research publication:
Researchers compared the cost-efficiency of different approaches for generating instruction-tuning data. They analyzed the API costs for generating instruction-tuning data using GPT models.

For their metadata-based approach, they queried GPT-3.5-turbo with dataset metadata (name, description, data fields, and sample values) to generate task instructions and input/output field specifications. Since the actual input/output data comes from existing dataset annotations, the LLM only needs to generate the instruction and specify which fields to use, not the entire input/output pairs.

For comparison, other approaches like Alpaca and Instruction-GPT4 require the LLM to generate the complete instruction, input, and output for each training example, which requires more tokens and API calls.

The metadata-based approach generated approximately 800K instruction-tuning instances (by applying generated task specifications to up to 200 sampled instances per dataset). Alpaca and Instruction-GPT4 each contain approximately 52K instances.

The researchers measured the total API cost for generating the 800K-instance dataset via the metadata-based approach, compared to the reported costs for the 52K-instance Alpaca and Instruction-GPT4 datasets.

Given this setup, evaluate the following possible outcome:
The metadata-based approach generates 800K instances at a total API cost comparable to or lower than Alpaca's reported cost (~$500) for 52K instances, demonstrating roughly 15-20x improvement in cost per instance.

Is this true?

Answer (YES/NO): NO